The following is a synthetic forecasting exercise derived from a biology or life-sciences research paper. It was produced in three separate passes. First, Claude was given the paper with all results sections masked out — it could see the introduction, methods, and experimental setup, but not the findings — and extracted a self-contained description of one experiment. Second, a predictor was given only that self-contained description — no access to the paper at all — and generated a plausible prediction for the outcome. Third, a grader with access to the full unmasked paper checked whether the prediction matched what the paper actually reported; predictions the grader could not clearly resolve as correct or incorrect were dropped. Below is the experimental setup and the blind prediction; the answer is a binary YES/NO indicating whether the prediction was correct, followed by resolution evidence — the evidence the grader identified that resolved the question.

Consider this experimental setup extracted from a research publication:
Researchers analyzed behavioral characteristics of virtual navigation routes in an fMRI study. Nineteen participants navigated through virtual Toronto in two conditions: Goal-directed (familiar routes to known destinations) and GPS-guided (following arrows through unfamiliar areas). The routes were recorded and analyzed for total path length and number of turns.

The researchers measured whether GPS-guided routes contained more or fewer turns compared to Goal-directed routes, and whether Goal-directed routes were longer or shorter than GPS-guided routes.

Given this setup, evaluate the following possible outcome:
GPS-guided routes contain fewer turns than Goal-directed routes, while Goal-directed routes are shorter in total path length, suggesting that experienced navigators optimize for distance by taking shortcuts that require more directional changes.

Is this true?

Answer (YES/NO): NO